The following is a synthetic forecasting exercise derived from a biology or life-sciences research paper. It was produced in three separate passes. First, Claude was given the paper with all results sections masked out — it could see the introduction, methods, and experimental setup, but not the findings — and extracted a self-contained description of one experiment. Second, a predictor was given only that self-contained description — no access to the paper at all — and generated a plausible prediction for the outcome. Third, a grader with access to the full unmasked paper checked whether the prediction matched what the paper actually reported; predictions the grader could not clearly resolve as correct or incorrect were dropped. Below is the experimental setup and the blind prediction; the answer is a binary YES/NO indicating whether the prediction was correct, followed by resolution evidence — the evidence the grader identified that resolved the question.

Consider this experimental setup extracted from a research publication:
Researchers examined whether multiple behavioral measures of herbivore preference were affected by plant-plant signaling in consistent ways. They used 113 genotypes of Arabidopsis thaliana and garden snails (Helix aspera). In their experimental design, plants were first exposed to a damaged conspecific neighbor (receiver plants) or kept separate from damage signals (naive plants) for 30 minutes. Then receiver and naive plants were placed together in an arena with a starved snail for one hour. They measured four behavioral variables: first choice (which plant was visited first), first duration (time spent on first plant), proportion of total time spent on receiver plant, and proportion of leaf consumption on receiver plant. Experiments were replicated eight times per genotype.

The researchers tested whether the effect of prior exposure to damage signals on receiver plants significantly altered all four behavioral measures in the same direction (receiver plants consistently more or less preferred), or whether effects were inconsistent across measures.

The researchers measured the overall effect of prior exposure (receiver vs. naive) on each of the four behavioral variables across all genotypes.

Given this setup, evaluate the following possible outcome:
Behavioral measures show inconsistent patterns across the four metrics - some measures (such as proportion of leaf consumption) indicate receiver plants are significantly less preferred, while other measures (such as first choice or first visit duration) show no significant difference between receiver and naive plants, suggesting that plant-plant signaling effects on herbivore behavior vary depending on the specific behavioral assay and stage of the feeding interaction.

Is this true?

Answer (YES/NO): NO